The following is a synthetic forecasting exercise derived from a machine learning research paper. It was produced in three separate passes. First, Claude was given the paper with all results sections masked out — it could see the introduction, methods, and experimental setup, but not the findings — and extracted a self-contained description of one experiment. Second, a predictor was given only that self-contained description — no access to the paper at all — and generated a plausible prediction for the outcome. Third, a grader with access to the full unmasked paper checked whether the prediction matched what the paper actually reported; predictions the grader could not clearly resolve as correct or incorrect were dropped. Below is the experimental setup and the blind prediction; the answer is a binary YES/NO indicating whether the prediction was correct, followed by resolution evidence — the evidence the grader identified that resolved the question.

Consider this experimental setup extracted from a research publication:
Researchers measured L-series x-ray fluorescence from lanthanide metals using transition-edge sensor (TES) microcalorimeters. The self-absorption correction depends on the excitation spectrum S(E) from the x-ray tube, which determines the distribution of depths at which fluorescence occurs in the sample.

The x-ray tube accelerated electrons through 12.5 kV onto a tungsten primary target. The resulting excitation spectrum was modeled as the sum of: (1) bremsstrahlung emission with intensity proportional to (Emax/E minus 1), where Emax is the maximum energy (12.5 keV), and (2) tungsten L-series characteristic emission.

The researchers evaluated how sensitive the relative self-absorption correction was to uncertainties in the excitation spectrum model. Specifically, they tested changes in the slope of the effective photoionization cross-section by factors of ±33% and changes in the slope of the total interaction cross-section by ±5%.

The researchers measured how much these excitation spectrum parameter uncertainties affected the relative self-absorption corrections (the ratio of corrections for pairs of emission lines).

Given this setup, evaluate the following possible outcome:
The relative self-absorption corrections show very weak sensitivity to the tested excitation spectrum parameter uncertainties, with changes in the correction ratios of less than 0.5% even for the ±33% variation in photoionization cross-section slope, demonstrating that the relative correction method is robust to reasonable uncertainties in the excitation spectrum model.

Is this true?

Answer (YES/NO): YES